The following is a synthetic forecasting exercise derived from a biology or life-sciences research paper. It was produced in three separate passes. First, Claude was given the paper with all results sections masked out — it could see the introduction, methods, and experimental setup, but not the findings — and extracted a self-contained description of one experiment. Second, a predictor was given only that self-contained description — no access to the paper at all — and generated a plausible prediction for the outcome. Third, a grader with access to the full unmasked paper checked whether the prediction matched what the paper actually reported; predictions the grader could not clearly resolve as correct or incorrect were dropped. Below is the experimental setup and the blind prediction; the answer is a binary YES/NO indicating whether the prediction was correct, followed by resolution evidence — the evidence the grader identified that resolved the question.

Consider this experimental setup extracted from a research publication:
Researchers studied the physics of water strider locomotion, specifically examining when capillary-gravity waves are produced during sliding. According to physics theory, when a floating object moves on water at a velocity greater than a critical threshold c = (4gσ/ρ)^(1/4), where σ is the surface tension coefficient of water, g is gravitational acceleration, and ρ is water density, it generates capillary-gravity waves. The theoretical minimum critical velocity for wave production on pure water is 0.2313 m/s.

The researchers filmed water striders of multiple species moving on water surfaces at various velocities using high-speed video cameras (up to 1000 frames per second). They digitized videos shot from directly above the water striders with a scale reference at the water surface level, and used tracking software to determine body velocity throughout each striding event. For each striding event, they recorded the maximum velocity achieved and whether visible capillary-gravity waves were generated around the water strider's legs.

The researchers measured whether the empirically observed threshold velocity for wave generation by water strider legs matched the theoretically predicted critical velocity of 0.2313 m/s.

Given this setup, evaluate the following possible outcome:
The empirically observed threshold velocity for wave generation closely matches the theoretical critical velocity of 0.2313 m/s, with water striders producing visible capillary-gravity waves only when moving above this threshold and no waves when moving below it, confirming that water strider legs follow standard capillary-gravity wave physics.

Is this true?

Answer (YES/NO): YES